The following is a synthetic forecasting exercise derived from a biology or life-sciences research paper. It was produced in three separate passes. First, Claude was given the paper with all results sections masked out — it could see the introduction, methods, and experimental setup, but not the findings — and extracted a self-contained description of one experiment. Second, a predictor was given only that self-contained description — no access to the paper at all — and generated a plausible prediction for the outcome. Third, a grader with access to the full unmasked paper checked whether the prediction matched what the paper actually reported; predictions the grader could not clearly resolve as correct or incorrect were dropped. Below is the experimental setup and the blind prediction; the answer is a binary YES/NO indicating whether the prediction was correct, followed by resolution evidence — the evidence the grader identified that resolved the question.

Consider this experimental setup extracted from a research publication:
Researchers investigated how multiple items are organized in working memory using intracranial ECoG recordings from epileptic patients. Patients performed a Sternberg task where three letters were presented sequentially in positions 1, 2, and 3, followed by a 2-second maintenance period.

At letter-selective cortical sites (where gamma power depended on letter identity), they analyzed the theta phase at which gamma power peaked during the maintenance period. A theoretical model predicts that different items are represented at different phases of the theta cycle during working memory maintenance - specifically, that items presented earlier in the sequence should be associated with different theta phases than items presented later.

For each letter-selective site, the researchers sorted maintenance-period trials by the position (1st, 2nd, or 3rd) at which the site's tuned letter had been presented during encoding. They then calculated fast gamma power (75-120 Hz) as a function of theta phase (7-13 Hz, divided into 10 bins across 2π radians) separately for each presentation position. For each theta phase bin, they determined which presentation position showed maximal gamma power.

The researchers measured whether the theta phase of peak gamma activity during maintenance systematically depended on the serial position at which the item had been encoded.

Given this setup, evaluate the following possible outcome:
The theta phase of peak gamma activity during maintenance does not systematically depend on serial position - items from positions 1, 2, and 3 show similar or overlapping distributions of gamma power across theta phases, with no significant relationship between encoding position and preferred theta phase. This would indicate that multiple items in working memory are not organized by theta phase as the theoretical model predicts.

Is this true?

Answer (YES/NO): NO